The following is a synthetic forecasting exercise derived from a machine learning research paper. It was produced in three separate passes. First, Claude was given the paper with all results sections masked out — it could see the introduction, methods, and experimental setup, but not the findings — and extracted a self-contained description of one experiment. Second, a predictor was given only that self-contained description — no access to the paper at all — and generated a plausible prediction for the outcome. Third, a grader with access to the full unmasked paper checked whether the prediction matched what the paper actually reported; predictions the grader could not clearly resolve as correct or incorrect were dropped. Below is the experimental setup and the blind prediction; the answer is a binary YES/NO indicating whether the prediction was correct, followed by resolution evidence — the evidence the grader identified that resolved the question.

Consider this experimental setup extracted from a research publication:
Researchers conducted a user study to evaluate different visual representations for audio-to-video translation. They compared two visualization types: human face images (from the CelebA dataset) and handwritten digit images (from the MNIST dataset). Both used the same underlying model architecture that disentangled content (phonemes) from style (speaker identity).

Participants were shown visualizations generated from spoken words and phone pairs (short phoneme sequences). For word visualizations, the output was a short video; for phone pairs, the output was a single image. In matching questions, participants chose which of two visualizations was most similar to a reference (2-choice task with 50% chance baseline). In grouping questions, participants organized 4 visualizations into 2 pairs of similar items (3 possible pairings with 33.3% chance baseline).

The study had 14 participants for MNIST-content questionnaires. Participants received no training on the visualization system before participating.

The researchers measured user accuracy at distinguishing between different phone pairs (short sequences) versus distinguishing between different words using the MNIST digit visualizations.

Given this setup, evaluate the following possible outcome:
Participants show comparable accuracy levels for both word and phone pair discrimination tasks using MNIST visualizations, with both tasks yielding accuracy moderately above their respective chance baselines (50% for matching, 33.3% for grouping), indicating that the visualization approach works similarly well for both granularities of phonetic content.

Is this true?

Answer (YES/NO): NO